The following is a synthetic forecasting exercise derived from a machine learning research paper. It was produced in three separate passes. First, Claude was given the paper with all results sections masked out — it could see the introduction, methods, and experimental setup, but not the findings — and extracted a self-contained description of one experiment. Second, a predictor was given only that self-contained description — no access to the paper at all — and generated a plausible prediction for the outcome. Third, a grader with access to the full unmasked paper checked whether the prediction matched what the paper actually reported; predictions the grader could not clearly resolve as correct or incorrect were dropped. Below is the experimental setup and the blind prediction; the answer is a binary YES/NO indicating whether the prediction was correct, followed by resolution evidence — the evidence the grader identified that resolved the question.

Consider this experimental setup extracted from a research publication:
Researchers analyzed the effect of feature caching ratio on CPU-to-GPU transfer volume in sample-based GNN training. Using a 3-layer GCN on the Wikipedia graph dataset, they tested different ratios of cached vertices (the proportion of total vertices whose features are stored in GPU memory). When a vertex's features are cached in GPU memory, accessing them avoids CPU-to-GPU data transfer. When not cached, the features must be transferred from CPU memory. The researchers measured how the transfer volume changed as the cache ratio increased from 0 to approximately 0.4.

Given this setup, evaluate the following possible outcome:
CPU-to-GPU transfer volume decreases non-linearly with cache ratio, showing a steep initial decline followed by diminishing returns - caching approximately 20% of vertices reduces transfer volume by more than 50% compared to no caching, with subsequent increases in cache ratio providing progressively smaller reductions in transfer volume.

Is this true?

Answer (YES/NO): NO